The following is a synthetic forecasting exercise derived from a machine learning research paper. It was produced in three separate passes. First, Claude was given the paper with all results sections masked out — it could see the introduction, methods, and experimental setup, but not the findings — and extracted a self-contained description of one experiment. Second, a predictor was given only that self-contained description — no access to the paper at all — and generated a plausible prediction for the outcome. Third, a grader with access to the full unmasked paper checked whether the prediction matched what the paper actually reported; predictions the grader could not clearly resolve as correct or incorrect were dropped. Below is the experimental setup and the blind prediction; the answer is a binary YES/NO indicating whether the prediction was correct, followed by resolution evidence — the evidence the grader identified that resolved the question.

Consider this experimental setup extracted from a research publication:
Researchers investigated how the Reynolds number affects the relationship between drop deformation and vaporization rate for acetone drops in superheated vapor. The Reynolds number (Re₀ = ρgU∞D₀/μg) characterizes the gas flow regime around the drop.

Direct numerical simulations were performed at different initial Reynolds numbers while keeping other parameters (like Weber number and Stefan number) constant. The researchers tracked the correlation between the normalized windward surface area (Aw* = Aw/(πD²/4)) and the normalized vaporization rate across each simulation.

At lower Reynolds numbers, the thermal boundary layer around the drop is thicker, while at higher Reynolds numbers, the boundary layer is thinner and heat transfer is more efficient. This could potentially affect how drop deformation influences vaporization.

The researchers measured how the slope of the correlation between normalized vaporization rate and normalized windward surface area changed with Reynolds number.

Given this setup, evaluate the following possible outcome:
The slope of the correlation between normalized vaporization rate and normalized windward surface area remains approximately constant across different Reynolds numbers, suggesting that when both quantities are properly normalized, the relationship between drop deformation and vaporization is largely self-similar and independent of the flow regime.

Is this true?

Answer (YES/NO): NO